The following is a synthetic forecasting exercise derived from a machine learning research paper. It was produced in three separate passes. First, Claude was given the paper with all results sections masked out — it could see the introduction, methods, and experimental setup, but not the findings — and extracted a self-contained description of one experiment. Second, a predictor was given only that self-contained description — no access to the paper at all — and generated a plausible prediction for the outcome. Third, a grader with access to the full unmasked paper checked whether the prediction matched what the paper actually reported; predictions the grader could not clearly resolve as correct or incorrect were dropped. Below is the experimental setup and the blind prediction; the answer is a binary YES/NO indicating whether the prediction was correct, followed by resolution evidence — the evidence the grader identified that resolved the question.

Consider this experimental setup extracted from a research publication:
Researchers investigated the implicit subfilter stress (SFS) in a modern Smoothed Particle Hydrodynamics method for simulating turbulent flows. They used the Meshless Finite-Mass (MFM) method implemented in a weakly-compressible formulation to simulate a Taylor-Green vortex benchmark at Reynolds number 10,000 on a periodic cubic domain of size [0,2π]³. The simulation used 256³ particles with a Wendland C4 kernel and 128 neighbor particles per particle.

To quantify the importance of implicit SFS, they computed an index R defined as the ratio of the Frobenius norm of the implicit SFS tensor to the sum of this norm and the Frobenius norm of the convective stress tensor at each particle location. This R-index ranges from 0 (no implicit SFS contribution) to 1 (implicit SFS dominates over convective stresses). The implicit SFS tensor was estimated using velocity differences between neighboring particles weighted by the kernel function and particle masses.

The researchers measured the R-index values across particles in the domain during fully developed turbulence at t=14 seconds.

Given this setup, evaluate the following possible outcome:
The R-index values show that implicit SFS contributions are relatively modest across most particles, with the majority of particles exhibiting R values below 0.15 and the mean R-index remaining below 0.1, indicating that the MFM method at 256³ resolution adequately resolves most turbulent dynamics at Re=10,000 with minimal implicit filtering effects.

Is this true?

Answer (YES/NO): NO